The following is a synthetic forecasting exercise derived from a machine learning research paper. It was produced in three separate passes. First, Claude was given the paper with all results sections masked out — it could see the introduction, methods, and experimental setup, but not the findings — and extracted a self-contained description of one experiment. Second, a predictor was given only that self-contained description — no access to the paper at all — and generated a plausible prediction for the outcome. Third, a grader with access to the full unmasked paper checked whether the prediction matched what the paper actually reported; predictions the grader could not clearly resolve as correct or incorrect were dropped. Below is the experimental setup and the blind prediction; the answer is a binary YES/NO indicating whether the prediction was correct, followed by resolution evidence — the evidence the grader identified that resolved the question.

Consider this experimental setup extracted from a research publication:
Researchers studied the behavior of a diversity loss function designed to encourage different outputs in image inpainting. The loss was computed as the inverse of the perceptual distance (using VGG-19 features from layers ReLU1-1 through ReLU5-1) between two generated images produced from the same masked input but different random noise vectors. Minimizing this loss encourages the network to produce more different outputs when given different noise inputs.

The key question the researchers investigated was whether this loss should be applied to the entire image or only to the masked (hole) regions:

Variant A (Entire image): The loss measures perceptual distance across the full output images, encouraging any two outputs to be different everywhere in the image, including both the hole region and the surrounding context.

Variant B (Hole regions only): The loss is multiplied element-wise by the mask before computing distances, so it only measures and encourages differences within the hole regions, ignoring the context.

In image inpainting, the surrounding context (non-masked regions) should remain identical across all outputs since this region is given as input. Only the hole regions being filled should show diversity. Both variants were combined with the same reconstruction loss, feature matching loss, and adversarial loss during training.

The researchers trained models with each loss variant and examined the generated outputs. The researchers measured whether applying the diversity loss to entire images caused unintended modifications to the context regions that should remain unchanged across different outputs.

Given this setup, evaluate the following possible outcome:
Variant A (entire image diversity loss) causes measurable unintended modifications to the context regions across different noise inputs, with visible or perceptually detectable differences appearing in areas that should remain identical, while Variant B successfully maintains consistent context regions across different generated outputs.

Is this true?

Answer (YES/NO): YES